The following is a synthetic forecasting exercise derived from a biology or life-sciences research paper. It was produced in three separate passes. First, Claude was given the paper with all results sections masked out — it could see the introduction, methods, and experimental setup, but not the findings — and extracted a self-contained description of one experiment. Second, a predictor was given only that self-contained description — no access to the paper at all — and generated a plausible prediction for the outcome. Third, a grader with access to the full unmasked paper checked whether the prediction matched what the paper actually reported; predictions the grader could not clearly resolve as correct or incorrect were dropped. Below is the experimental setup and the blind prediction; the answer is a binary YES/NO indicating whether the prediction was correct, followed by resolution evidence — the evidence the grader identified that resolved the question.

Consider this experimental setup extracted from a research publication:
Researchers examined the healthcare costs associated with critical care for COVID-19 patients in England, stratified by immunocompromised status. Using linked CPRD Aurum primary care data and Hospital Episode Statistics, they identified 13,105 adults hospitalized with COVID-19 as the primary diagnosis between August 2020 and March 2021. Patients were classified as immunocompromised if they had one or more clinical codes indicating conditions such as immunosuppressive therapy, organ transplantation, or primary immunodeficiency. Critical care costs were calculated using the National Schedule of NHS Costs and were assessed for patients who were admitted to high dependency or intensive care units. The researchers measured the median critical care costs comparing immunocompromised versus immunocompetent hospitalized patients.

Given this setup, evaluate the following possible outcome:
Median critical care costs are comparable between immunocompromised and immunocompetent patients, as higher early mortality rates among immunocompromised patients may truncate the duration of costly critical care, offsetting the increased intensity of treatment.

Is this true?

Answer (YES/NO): NO